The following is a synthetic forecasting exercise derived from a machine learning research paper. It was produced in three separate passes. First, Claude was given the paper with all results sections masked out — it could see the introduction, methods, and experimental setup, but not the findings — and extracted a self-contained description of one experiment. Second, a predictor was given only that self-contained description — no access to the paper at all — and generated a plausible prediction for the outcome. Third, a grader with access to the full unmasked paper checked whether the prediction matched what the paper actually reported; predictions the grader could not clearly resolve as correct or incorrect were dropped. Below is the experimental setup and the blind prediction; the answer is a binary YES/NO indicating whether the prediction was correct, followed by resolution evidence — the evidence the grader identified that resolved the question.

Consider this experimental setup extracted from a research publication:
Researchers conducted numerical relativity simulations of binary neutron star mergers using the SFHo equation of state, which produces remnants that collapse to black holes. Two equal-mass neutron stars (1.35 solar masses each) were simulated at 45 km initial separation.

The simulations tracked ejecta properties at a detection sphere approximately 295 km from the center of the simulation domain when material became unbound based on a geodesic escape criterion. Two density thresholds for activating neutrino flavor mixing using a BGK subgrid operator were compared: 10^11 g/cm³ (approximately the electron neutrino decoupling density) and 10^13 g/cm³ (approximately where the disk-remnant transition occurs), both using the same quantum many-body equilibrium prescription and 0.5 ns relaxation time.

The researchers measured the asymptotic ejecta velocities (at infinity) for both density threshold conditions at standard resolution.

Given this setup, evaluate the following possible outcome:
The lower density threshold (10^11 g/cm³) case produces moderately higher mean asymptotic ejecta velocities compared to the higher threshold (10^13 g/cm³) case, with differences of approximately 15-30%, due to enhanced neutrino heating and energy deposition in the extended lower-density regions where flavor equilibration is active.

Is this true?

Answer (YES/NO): NO